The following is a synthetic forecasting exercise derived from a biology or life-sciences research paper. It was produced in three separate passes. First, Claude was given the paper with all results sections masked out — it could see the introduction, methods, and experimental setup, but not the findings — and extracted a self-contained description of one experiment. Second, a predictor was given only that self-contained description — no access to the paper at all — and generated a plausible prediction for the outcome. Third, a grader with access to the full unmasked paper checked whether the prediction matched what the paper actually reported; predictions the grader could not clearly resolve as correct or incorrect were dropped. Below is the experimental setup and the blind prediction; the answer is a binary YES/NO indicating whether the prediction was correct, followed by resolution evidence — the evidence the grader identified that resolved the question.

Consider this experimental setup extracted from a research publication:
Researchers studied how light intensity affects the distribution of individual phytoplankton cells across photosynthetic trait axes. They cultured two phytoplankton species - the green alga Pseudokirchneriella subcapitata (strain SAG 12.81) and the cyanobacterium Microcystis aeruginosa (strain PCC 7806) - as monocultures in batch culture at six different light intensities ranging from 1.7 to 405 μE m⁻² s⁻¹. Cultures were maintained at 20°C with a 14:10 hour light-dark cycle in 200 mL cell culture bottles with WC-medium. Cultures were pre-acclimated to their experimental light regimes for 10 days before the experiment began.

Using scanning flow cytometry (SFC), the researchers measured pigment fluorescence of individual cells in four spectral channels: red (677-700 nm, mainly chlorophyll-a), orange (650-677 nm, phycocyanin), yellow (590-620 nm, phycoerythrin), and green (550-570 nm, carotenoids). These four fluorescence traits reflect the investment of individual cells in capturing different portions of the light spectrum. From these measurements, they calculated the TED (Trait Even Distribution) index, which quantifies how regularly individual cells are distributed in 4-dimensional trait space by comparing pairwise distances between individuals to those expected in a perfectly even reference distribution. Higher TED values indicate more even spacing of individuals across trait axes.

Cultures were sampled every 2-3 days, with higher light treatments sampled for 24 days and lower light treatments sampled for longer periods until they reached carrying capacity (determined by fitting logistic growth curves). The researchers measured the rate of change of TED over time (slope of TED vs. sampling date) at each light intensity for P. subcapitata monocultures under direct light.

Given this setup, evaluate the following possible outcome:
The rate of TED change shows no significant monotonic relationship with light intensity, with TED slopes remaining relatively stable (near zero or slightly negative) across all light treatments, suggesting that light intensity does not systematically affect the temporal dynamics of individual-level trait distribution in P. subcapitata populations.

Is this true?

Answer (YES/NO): NO